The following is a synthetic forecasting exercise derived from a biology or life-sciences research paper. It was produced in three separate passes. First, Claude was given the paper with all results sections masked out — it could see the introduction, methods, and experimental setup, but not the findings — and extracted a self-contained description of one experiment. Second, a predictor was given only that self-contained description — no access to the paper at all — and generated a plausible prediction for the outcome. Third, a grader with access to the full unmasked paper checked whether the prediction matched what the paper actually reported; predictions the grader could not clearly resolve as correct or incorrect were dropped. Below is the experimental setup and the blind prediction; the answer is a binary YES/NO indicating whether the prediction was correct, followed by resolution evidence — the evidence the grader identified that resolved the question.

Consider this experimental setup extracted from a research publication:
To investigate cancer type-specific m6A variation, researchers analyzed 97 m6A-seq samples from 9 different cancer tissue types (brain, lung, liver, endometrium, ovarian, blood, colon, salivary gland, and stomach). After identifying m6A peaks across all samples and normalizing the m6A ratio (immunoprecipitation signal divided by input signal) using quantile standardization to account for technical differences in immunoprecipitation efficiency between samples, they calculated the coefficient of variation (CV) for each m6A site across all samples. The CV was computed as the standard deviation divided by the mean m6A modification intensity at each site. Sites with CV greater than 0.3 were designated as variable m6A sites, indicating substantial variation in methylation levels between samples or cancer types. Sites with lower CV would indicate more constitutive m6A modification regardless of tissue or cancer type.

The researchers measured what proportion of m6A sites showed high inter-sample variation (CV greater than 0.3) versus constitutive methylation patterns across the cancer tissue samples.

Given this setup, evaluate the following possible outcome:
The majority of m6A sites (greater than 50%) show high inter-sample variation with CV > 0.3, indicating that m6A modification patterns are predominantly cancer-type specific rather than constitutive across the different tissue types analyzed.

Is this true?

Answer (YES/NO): NO